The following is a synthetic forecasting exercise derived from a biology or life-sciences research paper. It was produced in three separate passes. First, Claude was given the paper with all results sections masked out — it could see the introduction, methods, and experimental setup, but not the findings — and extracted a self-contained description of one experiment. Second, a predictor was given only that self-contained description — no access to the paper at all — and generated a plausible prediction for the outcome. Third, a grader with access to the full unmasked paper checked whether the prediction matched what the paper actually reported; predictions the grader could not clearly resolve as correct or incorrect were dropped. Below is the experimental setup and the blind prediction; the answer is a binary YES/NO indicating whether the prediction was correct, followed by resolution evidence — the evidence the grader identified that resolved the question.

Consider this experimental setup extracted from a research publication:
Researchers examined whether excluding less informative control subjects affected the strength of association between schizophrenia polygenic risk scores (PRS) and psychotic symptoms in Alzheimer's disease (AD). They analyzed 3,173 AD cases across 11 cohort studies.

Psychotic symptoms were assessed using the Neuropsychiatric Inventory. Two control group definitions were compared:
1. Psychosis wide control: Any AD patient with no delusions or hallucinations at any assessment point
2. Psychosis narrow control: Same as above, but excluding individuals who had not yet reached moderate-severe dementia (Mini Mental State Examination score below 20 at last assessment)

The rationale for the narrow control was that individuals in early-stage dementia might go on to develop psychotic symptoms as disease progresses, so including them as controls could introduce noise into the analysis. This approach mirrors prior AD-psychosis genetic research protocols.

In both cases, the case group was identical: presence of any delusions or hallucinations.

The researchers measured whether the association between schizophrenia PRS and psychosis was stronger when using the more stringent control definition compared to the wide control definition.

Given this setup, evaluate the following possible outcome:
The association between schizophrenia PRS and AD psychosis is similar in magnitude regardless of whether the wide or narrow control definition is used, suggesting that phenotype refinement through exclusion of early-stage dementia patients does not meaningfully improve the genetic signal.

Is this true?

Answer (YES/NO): NO